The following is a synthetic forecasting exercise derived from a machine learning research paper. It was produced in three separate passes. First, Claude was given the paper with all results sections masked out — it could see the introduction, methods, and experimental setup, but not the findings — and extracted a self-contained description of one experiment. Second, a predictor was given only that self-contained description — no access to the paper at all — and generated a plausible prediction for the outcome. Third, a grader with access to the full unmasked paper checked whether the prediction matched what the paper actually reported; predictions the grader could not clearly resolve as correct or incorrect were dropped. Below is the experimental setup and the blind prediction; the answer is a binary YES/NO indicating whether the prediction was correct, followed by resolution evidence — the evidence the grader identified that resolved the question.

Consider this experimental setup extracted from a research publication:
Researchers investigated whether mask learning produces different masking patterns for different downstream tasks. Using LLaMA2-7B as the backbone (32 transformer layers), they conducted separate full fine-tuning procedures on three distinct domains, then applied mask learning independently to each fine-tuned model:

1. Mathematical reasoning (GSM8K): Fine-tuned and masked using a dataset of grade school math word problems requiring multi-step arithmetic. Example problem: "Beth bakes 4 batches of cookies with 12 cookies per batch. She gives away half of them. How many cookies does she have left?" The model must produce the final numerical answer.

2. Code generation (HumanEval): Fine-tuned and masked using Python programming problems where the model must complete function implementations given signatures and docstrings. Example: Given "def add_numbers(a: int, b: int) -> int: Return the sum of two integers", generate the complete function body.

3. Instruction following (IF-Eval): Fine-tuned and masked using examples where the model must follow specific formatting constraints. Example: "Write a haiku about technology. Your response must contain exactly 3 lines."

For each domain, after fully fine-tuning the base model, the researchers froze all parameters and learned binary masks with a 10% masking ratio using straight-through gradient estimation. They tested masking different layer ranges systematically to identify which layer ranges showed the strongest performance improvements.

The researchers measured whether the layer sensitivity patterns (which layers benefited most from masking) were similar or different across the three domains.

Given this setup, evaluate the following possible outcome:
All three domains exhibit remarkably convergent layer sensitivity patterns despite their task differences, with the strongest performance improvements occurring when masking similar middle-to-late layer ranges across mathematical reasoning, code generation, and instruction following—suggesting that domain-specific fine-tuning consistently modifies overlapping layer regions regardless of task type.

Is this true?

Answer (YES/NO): NO